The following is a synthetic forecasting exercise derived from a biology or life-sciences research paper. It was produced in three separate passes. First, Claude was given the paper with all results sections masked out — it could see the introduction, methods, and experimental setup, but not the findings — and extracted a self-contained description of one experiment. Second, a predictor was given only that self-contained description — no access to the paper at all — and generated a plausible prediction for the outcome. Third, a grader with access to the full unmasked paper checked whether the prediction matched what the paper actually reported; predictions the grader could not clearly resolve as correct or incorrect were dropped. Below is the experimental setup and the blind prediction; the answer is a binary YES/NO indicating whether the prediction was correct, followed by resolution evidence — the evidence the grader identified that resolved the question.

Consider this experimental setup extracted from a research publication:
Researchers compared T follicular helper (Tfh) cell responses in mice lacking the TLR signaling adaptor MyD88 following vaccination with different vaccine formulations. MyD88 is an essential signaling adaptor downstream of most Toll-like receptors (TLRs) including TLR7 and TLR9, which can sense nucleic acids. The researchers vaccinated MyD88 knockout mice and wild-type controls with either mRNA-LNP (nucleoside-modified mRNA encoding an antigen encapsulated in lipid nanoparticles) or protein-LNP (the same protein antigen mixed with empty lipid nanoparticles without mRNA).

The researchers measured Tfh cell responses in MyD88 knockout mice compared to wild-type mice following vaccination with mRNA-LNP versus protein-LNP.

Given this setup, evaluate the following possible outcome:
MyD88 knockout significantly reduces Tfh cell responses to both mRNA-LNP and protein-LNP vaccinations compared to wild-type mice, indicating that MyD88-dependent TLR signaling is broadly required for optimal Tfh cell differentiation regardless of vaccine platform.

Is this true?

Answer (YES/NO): NO